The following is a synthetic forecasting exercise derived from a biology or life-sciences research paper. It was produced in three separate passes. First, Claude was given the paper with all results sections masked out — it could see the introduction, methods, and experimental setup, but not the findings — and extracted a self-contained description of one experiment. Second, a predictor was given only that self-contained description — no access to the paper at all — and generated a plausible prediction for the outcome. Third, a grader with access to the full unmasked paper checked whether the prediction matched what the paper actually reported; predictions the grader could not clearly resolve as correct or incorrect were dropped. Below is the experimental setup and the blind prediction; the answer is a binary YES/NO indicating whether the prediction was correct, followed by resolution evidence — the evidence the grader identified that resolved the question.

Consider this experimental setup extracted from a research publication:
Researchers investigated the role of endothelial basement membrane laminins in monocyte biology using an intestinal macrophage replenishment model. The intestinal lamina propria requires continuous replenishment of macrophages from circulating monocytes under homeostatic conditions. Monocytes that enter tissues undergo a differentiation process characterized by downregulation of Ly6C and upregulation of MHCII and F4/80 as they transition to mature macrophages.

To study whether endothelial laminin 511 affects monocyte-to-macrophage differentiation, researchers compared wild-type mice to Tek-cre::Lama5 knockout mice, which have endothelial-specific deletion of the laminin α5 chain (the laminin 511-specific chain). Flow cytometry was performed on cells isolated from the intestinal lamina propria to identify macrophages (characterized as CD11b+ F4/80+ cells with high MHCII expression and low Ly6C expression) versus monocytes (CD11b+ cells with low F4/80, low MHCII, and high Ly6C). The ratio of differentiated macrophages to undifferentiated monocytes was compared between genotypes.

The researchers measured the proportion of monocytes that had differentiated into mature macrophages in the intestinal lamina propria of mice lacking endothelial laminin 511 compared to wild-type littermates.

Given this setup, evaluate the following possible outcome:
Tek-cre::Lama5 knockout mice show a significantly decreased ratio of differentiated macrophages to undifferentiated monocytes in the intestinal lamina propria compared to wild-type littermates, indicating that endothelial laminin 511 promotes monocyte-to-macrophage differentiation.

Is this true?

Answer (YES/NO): YES